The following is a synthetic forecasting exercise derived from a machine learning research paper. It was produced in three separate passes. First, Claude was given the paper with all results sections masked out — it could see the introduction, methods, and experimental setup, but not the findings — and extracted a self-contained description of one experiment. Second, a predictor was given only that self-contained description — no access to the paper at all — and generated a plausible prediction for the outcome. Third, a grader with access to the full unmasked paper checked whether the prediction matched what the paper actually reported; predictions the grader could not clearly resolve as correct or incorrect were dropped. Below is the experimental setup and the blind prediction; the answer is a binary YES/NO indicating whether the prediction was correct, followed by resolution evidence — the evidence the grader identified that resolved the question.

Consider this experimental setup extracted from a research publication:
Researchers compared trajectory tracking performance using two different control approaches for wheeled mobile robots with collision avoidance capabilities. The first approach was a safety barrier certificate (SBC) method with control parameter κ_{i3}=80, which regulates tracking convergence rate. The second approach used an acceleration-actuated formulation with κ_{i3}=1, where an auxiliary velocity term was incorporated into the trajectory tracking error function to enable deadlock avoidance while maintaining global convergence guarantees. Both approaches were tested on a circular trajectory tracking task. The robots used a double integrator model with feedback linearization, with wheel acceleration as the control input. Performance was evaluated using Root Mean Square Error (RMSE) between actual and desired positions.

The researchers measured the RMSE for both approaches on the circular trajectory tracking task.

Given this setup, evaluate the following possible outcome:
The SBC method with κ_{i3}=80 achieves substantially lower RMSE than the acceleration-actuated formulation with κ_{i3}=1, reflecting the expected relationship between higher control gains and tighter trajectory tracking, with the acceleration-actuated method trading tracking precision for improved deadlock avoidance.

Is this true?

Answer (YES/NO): NO